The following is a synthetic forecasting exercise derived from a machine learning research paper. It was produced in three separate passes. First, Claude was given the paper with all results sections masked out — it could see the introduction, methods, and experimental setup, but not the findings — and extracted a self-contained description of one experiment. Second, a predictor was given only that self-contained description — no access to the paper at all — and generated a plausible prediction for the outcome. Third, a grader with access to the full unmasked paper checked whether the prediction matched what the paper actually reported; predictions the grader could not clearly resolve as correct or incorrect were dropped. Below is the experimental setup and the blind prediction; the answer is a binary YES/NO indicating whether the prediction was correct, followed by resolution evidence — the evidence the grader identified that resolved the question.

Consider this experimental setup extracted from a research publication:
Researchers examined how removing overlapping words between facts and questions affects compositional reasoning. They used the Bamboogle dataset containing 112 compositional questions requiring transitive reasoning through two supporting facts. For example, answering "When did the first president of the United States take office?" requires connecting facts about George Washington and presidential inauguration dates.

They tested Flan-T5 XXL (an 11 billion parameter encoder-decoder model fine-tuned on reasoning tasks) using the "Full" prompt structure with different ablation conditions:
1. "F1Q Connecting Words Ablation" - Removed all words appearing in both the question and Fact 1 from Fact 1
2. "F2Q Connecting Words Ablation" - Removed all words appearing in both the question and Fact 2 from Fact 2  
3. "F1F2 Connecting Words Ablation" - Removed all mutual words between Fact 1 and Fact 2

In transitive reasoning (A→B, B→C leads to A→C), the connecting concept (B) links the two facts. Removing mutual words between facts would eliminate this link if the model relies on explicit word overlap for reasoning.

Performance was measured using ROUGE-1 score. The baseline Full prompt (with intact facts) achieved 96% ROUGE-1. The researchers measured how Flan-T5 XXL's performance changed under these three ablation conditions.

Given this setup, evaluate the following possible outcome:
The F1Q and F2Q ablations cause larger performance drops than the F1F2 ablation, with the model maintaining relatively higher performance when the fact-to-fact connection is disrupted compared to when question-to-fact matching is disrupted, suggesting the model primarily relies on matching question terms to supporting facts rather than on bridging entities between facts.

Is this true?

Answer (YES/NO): NO